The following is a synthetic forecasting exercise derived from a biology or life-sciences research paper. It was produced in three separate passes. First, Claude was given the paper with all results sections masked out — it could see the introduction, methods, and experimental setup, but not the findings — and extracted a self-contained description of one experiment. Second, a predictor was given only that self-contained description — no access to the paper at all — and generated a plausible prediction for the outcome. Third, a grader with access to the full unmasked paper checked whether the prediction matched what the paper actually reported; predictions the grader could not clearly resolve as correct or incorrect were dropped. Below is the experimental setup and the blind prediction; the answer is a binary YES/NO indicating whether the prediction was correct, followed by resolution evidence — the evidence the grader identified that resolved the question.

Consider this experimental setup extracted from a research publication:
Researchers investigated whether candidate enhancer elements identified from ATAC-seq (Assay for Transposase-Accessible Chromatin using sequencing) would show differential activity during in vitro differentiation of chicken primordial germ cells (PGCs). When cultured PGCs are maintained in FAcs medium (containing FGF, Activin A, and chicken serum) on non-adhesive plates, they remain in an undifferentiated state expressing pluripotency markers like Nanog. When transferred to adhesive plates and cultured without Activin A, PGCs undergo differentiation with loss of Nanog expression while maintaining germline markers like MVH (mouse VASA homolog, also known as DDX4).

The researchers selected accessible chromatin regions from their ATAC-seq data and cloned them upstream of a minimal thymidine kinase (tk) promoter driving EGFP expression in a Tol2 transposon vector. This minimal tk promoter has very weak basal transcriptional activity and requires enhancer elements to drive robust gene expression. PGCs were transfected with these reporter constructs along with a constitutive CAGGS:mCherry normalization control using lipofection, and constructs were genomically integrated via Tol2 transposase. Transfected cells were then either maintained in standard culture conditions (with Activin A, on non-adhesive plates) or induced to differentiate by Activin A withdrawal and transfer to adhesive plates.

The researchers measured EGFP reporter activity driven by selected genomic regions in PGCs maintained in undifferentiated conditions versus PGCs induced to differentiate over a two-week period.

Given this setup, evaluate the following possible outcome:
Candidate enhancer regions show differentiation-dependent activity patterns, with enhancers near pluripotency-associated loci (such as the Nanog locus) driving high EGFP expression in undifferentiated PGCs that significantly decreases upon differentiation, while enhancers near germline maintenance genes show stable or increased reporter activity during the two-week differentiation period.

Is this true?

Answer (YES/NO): NO